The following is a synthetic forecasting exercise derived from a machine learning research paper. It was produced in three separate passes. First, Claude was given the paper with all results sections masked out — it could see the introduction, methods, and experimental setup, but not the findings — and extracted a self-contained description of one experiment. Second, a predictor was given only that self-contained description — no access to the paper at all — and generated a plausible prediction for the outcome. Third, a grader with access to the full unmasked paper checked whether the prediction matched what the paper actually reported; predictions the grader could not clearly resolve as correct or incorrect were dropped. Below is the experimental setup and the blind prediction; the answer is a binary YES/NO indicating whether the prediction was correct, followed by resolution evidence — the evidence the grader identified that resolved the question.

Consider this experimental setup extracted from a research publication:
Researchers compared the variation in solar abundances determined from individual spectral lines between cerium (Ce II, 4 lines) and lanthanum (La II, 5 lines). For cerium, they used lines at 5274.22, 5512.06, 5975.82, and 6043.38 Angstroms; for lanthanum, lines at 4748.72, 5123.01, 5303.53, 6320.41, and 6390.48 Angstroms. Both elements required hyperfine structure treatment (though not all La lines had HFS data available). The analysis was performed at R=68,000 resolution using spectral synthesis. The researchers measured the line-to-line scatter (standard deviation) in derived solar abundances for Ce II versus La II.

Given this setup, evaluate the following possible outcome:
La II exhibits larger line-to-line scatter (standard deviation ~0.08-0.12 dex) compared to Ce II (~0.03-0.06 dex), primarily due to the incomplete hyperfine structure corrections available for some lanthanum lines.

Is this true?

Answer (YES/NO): NO